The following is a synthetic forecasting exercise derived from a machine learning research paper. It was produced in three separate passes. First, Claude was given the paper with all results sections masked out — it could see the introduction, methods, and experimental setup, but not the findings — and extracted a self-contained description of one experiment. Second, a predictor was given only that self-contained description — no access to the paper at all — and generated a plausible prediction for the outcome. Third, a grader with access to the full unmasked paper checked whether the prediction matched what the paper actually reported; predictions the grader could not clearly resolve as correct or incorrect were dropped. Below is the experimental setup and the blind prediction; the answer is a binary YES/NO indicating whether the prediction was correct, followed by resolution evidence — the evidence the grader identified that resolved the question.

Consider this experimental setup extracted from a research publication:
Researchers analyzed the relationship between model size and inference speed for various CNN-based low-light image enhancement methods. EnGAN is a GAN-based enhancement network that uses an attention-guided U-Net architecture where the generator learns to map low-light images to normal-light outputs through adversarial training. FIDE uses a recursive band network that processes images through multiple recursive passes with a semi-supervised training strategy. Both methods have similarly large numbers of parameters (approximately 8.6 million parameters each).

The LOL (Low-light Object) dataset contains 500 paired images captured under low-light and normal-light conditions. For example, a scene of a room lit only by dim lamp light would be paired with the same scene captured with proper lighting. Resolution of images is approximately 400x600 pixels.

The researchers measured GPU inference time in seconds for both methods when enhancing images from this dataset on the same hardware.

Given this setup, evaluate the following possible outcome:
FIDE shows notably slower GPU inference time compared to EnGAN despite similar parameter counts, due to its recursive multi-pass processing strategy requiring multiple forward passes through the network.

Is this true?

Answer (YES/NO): YES